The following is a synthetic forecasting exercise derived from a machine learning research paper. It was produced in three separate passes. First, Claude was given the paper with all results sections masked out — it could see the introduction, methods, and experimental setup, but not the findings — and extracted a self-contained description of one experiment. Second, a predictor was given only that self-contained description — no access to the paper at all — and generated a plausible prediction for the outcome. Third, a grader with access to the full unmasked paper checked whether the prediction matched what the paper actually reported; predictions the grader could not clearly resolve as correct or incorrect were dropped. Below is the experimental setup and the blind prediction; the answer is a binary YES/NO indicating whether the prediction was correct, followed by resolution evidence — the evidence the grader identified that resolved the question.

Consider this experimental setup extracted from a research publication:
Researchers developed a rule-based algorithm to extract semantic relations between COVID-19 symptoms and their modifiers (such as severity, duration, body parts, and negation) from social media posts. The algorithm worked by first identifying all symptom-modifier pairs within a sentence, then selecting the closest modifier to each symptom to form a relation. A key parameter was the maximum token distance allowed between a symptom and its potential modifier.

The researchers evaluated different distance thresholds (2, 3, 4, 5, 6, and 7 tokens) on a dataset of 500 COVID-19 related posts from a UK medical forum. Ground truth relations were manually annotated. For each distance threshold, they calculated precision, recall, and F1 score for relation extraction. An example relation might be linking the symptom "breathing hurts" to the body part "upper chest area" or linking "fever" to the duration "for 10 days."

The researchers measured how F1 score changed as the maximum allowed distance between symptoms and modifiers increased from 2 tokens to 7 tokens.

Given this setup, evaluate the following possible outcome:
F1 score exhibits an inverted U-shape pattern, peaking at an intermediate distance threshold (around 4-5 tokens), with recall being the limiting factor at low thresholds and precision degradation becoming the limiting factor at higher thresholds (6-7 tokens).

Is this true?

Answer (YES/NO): NO